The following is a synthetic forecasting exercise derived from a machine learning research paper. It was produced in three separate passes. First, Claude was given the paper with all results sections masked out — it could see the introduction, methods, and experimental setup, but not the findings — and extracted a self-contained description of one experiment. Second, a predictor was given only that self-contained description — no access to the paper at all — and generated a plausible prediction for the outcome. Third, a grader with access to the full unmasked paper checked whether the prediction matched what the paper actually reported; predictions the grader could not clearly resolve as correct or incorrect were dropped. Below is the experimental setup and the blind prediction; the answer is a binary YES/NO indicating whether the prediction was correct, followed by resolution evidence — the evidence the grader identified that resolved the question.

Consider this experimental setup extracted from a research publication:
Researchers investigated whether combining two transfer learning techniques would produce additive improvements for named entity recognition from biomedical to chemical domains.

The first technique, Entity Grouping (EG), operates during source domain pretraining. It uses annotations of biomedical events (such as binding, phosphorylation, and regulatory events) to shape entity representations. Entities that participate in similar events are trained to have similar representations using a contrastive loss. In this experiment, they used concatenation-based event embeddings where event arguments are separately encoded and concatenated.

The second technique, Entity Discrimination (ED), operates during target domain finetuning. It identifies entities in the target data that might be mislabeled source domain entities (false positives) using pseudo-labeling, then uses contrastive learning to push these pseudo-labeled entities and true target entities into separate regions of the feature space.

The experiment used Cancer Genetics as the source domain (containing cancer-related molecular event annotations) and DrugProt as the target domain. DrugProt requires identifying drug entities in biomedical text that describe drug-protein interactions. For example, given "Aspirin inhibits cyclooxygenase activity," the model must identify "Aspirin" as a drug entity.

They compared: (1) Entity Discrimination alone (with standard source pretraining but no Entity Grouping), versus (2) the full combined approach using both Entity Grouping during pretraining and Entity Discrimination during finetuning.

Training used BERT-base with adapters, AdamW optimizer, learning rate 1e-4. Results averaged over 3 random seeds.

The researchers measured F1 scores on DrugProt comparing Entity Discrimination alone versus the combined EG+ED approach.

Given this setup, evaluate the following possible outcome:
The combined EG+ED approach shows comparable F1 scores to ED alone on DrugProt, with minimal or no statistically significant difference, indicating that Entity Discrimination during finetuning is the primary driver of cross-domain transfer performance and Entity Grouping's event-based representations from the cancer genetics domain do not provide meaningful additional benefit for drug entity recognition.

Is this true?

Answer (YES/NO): NO